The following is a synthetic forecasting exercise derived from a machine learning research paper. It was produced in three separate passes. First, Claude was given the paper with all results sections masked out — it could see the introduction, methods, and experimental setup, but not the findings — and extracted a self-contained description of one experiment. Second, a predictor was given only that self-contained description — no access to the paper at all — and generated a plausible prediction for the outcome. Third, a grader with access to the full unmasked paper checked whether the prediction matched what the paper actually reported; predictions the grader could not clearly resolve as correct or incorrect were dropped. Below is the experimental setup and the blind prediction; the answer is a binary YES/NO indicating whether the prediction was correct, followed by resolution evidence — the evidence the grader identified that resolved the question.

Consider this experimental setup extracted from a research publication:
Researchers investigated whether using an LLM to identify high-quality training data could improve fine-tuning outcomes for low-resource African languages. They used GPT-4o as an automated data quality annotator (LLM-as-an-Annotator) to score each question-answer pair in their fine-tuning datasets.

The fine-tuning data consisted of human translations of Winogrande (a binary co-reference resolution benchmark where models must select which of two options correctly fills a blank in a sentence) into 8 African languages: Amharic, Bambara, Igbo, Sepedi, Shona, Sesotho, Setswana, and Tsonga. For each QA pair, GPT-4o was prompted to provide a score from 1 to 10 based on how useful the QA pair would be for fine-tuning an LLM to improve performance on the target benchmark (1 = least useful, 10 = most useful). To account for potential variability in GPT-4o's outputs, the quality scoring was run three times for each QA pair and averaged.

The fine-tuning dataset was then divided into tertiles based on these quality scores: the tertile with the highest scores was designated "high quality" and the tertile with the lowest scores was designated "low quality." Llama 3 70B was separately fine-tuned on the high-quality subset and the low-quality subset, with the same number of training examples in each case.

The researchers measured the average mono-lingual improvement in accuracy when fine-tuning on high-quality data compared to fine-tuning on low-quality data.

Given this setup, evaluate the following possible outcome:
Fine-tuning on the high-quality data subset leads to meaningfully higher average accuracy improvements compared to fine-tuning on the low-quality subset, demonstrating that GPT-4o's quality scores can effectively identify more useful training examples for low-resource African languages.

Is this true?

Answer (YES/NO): YES